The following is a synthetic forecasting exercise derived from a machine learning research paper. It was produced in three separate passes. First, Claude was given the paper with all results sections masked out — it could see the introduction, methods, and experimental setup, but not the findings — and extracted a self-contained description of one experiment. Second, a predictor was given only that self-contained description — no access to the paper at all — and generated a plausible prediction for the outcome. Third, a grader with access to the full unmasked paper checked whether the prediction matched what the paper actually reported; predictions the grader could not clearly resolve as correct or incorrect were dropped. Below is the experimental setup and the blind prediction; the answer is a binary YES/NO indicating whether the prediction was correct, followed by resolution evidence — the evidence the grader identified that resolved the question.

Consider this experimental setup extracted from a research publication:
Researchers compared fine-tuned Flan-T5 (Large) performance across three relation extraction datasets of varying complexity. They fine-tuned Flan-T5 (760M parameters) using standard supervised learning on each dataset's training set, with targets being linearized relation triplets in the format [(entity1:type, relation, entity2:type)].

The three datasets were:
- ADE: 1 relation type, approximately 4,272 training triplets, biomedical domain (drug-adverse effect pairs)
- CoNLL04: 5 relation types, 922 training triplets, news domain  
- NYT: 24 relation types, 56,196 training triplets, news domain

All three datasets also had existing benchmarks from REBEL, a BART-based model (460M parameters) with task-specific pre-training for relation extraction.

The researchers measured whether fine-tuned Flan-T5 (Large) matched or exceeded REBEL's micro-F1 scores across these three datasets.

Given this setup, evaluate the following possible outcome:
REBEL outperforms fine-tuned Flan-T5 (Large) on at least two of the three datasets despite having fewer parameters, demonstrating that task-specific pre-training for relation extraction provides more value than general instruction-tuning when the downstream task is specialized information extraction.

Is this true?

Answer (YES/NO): NO